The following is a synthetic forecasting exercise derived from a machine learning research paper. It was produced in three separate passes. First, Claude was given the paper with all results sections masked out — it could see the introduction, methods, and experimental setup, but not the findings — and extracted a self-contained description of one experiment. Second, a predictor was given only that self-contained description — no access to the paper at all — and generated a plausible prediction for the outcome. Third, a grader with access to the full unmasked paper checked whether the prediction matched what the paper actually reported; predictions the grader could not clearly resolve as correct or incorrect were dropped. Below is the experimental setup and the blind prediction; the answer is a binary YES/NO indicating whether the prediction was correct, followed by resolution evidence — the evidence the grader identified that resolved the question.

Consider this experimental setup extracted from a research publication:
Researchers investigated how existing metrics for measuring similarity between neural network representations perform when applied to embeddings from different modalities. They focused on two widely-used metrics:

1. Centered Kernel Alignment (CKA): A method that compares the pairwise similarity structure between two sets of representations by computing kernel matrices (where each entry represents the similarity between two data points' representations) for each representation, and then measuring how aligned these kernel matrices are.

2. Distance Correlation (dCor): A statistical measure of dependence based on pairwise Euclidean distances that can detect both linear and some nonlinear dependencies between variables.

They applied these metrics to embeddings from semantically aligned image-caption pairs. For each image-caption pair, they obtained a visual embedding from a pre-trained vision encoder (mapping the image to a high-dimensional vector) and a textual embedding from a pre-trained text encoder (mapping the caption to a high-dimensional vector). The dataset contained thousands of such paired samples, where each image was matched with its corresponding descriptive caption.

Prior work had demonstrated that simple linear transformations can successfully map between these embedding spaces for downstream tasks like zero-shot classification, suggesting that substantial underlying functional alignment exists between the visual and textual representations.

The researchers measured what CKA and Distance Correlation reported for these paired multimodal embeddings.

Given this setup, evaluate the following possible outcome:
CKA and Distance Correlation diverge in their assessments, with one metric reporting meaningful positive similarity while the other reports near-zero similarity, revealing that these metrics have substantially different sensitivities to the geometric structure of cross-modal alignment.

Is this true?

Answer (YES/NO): NO